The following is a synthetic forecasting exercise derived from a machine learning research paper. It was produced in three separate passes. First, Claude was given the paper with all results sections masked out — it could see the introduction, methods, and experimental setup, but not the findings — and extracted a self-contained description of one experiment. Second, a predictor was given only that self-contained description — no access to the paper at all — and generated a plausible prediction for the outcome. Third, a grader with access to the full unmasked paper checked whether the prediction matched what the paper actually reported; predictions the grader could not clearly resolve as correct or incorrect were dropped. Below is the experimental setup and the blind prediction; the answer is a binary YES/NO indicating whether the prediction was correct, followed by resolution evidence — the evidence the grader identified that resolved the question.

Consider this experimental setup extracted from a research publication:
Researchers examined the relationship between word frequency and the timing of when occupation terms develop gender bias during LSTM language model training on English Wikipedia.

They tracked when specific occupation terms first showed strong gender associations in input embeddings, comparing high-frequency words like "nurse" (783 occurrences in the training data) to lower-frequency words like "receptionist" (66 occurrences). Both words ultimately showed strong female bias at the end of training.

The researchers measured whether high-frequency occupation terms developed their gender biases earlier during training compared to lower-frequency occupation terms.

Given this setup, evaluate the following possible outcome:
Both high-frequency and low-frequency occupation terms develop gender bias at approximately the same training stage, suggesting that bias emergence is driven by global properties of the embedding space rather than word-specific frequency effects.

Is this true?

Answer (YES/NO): NO